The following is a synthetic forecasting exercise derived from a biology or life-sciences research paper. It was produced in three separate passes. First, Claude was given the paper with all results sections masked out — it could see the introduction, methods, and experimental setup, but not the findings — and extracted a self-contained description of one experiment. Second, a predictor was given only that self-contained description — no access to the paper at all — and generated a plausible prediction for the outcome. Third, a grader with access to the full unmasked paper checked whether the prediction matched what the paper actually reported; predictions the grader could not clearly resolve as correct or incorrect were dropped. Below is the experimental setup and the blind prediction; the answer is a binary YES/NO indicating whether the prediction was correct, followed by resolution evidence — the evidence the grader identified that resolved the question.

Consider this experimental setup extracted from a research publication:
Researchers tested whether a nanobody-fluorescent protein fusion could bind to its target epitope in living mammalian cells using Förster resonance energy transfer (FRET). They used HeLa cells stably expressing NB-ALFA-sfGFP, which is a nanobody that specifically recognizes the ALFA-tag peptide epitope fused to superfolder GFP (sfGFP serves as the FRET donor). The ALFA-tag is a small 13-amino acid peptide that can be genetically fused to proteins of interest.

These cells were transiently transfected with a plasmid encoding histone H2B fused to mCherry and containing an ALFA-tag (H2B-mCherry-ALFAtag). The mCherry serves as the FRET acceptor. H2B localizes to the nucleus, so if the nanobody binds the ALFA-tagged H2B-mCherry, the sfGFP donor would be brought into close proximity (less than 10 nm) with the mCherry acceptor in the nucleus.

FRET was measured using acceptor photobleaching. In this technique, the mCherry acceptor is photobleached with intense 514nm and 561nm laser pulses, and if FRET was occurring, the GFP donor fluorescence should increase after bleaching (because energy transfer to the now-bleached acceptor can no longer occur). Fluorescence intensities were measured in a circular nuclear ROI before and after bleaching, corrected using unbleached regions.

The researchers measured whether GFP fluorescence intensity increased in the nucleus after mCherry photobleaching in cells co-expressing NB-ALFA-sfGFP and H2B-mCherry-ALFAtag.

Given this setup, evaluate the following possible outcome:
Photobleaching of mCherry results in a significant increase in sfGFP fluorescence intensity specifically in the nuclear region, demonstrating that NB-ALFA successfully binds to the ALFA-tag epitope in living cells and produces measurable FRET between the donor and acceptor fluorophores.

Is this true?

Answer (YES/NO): YES